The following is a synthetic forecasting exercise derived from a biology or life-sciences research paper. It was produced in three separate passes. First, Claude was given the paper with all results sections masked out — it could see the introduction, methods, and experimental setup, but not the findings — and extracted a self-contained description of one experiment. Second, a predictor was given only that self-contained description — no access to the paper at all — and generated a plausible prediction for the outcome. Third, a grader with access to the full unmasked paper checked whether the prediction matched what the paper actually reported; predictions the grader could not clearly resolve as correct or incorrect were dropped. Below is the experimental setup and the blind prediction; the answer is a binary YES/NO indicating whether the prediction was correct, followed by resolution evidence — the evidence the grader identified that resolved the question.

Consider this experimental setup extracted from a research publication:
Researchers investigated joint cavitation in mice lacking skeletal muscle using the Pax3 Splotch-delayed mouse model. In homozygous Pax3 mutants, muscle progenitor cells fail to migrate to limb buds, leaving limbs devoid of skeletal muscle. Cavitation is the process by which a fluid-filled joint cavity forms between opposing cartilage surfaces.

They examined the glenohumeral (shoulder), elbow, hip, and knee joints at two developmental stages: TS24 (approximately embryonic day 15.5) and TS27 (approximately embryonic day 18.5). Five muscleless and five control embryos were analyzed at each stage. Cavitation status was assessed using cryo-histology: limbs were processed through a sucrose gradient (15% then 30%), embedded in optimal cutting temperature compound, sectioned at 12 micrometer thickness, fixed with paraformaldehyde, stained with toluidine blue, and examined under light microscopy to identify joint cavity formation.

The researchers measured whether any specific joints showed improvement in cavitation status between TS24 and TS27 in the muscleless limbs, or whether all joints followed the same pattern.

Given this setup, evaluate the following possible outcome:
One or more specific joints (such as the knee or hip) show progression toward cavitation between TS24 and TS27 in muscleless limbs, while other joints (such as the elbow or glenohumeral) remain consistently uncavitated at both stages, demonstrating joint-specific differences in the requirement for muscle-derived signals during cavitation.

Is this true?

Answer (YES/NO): NO